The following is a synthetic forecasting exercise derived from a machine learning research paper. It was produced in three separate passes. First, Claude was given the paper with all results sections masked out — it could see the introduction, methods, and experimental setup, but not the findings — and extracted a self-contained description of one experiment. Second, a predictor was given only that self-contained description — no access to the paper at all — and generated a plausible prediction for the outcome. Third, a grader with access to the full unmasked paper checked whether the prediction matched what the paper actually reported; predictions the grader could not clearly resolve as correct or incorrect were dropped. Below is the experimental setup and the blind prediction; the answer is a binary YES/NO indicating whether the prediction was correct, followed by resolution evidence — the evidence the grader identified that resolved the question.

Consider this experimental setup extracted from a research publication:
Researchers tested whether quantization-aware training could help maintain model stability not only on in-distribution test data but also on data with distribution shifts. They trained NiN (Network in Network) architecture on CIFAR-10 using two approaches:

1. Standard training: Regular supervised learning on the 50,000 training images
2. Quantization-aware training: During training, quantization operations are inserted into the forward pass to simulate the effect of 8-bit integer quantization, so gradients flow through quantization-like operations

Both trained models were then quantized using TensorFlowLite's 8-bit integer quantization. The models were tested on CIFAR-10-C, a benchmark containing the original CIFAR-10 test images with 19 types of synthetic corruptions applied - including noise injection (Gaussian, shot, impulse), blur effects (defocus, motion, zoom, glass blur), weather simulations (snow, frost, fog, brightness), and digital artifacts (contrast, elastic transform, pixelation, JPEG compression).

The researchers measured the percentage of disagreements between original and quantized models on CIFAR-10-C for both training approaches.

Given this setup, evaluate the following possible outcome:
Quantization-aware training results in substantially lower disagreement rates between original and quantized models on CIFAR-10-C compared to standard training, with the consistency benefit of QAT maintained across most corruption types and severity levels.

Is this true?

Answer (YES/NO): YES